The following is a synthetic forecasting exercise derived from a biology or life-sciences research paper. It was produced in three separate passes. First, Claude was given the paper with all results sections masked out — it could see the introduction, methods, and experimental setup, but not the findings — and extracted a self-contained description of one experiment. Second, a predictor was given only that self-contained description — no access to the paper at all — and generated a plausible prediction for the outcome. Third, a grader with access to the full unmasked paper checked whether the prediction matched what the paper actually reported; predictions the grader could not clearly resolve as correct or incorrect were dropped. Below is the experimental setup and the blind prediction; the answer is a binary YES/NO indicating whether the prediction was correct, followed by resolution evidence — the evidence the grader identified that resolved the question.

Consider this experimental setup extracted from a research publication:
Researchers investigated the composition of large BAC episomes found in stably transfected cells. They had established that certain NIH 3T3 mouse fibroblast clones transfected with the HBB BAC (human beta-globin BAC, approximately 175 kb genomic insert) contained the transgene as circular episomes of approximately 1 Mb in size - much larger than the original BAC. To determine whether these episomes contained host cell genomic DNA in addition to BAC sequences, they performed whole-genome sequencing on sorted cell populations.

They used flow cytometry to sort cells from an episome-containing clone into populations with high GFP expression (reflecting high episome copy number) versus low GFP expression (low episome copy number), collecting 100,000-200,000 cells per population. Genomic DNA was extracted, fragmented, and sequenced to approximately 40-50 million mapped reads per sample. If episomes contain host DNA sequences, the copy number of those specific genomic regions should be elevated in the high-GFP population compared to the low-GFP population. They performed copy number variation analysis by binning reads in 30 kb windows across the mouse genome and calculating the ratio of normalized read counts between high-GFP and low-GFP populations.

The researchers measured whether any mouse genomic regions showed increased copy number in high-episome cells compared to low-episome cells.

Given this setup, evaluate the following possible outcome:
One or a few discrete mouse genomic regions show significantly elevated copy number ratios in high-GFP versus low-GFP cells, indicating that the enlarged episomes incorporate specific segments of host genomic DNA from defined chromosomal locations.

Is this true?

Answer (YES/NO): NO